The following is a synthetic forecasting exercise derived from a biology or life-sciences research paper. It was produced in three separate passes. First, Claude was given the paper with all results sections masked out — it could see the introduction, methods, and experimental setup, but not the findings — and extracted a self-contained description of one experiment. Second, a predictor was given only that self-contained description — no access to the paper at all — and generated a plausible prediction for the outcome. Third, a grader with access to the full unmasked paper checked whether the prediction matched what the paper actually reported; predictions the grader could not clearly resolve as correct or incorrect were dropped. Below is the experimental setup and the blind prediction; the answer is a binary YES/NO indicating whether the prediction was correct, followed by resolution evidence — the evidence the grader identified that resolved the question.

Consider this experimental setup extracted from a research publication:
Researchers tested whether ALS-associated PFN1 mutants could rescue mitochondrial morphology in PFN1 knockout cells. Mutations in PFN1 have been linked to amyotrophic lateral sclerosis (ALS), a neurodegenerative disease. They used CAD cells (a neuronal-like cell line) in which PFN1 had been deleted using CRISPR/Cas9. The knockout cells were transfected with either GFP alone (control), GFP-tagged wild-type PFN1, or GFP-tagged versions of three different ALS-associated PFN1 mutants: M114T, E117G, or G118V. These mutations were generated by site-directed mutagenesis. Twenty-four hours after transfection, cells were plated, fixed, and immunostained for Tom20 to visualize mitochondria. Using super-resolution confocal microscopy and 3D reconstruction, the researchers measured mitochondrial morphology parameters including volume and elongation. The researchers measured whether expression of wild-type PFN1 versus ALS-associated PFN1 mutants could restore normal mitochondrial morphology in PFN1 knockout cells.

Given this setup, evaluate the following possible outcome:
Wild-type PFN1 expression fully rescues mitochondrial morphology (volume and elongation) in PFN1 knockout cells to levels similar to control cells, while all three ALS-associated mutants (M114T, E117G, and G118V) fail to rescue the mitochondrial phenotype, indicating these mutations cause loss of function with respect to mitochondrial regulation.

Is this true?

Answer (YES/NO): NO